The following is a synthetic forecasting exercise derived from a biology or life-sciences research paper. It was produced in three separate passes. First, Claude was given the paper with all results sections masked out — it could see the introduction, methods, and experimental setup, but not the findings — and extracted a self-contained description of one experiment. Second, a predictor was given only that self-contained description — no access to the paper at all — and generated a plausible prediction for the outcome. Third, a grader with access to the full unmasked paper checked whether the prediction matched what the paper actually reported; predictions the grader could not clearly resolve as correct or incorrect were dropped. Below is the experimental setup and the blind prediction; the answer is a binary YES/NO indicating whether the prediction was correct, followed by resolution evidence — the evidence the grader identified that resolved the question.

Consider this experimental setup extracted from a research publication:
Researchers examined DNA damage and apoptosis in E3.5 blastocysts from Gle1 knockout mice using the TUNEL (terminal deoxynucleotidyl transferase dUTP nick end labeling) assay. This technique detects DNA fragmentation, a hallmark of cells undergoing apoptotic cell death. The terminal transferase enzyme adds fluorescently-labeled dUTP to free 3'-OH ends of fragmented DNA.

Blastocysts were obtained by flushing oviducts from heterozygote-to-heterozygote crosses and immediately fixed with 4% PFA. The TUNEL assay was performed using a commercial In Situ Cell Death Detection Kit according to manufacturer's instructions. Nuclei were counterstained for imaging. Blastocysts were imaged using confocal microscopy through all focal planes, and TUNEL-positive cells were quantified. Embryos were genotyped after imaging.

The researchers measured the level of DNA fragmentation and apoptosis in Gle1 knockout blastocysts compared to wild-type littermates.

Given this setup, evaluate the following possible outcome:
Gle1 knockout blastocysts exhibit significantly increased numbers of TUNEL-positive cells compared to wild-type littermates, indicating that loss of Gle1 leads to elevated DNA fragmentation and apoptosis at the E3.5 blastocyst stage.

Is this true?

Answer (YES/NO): YES